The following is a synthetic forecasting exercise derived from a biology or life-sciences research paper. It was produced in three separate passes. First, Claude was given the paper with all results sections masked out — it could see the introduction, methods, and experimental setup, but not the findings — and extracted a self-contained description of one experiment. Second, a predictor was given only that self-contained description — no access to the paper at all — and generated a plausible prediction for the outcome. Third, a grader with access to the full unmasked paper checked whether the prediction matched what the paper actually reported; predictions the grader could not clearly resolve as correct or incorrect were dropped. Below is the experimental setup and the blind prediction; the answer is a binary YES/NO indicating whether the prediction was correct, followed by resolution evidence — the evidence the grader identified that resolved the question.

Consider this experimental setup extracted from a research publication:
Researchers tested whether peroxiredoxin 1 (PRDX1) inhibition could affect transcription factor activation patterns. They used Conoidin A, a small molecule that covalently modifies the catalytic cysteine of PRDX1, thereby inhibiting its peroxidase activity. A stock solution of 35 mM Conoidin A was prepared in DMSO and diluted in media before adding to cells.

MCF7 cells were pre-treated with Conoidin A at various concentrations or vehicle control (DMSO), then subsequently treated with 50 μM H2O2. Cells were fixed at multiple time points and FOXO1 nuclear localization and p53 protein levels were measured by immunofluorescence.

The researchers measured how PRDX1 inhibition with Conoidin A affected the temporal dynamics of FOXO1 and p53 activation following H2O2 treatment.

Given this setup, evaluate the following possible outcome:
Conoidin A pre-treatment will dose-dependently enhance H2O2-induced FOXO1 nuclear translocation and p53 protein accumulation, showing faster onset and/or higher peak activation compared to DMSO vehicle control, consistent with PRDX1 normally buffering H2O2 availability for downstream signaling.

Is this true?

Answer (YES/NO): NO